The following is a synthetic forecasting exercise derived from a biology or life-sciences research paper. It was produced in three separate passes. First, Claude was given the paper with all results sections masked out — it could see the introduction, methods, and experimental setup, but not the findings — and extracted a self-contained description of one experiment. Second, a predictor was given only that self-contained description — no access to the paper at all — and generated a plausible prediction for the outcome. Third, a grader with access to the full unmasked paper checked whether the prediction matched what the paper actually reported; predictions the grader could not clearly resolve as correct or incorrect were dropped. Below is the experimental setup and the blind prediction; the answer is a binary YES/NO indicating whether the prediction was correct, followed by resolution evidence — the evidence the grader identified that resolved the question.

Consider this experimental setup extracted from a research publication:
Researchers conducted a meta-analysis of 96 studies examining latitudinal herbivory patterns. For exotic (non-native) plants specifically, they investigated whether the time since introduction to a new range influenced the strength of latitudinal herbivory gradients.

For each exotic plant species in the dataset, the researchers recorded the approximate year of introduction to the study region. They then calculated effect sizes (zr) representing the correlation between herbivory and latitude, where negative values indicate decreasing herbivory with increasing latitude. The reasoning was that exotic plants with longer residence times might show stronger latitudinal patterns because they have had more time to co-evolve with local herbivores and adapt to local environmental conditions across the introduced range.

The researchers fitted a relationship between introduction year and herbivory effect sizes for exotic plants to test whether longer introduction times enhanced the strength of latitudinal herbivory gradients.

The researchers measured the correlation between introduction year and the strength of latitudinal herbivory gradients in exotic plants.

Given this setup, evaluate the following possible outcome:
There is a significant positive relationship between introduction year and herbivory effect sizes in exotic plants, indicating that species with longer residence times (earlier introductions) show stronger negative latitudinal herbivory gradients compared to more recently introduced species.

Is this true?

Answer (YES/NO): NO